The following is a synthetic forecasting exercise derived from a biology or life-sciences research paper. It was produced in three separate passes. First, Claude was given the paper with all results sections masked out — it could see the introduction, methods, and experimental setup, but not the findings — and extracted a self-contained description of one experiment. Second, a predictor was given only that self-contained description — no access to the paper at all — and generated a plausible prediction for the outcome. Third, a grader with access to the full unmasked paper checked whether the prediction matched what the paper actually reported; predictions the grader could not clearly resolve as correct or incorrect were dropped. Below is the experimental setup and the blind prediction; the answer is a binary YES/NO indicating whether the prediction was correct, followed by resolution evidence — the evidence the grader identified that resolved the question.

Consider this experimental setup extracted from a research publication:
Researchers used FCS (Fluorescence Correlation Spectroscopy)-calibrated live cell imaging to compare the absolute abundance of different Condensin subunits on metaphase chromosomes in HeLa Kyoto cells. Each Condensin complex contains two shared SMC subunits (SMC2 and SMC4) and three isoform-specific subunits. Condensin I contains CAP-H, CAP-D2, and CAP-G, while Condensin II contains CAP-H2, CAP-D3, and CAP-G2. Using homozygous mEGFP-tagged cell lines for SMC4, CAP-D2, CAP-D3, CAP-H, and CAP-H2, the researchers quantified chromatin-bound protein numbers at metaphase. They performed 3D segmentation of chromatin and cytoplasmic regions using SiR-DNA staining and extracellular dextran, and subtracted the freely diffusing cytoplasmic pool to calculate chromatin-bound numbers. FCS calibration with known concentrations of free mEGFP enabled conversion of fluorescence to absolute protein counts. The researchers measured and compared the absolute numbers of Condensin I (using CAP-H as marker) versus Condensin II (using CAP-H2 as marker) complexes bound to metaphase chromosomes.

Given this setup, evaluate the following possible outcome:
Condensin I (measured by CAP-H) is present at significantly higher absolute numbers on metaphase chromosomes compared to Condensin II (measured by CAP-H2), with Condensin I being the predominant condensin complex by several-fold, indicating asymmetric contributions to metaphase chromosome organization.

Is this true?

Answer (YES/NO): YES